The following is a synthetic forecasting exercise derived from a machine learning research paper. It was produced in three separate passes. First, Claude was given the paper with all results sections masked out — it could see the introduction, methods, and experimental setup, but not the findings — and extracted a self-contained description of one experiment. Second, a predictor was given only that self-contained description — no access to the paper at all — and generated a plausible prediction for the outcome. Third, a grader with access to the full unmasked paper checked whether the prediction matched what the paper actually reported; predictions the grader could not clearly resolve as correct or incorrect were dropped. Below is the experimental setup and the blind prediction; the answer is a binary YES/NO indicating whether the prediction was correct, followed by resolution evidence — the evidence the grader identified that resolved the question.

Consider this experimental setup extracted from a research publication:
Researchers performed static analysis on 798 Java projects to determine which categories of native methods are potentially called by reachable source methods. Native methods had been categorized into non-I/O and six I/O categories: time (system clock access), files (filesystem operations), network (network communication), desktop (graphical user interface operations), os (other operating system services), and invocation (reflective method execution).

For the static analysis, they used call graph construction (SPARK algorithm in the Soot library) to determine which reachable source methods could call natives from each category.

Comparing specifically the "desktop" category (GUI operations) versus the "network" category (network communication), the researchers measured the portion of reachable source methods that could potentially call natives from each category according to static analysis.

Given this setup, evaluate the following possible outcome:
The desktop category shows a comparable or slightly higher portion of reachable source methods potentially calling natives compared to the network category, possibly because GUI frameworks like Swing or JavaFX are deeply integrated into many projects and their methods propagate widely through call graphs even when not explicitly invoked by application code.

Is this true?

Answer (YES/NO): NO